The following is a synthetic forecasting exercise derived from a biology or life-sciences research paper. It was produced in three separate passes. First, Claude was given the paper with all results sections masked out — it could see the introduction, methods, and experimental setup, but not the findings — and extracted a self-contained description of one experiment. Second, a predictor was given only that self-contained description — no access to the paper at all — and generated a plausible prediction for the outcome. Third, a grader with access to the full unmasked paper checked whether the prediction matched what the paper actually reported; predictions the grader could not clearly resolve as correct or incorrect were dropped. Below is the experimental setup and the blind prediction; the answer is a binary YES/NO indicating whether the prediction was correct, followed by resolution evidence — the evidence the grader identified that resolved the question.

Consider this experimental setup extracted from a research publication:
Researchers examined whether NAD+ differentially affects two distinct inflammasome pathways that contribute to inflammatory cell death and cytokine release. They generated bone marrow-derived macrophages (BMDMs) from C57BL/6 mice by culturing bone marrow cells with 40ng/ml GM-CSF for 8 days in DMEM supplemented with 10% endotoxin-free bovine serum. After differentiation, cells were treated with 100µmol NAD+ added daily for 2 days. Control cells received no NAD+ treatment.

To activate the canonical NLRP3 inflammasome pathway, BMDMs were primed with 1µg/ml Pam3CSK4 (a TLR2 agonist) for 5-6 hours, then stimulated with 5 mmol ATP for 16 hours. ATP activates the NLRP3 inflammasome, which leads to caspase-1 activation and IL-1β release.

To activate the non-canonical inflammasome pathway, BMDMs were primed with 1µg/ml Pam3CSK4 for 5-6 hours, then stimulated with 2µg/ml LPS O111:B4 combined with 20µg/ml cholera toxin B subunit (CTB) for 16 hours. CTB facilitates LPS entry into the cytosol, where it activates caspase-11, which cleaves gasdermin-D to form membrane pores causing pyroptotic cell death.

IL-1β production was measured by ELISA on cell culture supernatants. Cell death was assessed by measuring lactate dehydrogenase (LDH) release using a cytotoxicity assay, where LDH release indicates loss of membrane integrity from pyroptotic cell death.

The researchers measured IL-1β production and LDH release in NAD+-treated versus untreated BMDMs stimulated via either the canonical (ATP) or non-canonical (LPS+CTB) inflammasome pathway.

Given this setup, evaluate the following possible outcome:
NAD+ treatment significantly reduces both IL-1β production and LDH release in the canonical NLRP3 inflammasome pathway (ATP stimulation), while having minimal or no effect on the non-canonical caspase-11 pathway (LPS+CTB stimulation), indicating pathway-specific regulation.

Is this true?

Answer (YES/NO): NO